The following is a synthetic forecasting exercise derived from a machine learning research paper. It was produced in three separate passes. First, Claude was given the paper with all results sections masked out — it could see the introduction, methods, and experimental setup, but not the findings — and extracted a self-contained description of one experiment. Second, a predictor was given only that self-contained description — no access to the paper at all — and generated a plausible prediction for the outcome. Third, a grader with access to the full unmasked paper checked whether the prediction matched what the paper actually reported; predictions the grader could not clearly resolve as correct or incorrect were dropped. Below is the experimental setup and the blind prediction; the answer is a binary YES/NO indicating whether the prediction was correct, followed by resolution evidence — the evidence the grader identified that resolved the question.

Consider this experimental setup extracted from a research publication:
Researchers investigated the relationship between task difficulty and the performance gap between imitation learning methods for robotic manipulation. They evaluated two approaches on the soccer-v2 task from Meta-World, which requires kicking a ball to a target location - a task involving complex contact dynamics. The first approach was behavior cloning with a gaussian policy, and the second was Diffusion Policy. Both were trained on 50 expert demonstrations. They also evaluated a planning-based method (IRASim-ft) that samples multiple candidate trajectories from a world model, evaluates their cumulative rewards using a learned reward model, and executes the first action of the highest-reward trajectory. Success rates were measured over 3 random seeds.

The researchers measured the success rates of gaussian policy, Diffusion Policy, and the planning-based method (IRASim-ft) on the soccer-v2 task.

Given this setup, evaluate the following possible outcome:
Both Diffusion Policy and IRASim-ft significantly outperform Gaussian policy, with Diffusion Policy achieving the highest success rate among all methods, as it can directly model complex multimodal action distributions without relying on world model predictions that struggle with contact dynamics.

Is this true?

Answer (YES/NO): NO